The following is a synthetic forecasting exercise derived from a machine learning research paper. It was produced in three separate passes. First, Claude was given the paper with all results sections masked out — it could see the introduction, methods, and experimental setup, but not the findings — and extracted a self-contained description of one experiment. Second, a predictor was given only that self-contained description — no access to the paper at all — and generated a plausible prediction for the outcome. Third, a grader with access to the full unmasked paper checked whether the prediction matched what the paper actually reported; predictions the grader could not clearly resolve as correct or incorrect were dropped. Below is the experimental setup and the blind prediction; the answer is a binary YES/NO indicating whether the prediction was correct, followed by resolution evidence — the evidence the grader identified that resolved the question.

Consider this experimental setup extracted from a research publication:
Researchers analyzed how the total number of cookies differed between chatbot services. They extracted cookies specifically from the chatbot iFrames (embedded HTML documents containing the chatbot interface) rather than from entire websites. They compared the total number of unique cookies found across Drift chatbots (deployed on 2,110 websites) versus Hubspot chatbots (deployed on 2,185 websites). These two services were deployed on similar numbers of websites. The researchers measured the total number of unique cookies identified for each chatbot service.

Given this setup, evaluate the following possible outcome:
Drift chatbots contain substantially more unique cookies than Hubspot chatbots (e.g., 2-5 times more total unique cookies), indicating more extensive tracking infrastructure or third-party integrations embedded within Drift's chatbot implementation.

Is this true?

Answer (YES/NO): NO